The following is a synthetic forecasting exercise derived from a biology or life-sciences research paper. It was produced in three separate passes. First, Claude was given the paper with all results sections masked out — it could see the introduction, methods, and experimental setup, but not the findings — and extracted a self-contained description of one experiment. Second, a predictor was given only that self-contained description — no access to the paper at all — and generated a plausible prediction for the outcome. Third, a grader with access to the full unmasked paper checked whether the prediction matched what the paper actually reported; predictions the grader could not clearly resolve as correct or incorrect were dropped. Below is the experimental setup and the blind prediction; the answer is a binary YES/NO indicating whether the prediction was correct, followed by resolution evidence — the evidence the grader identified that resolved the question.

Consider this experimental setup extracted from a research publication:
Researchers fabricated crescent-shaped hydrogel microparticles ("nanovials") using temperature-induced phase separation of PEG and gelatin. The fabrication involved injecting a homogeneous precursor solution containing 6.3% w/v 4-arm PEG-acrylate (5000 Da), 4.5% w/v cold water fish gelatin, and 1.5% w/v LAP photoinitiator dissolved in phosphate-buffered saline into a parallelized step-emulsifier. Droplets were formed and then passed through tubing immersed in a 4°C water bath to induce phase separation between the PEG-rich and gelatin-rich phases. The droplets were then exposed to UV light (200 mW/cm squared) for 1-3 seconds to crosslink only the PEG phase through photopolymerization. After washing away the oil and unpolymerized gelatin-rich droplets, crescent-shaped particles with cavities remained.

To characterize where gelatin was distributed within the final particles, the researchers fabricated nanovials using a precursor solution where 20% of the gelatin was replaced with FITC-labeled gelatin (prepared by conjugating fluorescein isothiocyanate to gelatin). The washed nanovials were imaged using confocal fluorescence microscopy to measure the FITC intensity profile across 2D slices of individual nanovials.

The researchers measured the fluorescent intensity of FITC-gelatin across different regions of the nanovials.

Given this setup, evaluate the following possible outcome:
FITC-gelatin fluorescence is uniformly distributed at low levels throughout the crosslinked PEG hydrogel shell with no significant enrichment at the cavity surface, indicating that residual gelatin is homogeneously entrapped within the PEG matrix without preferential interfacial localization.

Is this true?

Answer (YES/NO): NO